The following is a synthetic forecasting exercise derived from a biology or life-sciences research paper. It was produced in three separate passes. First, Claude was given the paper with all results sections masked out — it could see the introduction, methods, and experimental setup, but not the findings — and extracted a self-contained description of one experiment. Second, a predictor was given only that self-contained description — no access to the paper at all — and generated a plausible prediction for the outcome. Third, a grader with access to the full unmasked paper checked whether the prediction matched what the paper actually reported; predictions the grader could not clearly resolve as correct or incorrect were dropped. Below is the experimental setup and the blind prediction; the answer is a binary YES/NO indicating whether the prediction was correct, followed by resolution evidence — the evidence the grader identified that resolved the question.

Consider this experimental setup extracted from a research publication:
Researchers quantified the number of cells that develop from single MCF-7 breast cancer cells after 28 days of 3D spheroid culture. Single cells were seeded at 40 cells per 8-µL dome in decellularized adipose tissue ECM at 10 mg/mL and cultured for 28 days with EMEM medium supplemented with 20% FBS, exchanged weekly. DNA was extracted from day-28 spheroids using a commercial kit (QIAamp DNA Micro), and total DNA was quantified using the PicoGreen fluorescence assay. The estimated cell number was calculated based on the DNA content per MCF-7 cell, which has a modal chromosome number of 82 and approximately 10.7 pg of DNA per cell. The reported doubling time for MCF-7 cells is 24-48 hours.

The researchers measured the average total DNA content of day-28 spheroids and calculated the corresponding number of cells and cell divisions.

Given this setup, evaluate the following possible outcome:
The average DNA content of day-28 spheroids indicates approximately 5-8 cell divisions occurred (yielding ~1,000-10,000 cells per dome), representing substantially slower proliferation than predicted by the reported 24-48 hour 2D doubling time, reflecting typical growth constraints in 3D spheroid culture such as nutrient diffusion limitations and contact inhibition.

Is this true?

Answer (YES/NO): NO